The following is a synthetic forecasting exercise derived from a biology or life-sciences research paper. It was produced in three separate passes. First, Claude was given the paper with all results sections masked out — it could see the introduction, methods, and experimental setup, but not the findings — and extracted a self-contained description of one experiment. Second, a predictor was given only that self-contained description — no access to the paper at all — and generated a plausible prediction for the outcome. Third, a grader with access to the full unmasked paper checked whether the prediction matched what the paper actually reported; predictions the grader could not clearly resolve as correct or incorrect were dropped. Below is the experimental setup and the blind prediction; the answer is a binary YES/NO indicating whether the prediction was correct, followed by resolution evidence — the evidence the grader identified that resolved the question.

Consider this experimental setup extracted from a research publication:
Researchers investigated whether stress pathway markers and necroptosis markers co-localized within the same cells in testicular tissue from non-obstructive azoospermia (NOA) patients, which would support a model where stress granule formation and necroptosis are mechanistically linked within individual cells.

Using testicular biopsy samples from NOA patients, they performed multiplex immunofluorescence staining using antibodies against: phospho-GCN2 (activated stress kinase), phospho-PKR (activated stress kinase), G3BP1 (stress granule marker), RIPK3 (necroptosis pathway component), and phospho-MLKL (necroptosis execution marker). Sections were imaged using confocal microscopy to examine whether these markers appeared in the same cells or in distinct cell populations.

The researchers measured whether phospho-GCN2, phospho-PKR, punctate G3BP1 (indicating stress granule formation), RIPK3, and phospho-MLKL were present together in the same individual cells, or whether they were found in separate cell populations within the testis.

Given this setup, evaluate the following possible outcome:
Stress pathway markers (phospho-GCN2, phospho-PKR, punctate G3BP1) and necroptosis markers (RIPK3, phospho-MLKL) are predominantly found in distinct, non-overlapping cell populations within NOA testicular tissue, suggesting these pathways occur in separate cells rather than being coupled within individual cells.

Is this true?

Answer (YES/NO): NO